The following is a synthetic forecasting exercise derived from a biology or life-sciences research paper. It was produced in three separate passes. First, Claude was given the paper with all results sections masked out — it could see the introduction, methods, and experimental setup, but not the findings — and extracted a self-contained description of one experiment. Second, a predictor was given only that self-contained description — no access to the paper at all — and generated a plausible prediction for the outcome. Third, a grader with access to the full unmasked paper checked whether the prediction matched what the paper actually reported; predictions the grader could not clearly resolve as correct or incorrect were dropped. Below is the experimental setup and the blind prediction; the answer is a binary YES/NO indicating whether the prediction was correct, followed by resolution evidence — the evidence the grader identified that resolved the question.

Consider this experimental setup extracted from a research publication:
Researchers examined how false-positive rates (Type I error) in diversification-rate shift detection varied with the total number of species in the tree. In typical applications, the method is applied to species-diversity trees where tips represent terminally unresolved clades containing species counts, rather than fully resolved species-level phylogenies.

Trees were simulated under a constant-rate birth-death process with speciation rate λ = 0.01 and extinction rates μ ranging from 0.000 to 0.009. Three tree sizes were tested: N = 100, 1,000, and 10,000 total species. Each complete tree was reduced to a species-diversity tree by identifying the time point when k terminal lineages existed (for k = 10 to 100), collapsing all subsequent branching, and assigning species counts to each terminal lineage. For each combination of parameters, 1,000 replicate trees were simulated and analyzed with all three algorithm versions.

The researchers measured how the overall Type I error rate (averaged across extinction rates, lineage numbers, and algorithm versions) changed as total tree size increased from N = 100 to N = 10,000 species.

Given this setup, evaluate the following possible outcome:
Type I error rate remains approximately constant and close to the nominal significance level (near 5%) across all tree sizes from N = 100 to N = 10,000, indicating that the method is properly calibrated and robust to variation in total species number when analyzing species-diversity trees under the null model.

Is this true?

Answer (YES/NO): NO